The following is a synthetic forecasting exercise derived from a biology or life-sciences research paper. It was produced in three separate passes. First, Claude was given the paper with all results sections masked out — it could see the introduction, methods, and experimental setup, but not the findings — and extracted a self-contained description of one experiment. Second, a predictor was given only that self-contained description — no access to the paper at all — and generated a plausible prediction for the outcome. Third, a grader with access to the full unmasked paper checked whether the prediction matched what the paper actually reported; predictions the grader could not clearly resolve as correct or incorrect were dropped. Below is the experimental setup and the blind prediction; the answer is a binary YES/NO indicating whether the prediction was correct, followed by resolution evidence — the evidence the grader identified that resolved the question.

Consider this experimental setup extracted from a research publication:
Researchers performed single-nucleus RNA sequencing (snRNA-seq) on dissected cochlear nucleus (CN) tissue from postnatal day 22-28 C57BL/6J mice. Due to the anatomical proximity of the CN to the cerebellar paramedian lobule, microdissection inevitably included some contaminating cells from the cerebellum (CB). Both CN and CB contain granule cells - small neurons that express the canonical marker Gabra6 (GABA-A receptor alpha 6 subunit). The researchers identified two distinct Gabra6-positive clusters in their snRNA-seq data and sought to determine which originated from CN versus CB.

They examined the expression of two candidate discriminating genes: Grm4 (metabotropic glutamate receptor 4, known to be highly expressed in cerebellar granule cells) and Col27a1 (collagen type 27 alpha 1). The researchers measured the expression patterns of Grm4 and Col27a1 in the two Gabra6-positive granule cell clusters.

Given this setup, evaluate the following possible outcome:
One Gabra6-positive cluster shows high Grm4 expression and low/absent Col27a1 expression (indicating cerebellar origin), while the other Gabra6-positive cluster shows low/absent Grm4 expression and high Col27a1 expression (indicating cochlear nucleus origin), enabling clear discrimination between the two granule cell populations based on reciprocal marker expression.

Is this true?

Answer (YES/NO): YES